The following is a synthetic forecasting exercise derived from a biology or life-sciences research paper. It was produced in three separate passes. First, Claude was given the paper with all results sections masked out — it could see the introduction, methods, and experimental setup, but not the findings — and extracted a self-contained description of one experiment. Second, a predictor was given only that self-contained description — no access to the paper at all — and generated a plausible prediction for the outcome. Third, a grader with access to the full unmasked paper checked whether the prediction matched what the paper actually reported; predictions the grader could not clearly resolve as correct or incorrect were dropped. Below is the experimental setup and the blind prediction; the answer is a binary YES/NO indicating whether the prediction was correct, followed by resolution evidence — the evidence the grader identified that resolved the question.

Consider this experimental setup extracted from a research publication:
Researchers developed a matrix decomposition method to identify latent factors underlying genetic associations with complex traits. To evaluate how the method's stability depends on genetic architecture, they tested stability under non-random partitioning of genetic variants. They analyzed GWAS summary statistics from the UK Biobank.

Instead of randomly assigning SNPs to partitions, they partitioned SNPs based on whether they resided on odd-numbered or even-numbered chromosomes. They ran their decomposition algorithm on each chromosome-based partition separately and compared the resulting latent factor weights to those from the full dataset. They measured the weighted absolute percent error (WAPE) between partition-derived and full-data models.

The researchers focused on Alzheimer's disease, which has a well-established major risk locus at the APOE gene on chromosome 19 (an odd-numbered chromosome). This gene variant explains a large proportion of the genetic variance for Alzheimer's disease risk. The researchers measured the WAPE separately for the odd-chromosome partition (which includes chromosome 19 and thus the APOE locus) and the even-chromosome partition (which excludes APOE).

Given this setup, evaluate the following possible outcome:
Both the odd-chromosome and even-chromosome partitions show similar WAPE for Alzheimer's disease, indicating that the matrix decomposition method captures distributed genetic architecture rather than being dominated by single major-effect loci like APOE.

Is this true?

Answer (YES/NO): NO